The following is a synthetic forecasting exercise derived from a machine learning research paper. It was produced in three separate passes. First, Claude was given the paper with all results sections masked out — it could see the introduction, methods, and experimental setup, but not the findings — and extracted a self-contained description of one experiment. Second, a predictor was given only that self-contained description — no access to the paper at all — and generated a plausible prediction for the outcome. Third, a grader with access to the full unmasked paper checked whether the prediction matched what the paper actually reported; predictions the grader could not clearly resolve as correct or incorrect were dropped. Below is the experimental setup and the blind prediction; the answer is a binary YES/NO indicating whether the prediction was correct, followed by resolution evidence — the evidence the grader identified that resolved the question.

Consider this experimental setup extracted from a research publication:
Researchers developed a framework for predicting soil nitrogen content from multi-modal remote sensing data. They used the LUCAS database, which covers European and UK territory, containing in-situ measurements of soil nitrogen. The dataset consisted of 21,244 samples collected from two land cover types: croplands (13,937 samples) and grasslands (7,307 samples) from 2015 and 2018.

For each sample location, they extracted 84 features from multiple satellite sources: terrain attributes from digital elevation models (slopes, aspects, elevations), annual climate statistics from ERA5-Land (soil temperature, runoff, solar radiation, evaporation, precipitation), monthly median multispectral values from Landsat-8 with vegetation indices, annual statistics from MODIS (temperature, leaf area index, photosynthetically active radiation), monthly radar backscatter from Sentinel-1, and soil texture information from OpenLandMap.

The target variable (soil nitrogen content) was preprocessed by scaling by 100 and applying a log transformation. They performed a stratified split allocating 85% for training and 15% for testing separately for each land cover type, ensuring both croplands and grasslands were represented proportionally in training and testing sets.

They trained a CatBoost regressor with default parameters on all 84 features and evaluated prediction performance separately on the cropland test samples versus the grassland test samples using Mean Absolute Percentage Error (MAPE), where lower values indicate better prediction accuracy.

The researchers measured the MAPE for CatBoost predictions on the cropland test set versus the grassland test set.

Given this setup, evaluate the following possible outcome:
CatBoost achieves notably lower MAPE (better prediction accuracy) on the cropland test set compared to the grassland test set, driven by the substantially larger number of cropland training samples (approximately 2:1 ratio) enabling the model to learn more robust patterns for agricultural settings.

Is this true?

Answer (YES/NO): YES